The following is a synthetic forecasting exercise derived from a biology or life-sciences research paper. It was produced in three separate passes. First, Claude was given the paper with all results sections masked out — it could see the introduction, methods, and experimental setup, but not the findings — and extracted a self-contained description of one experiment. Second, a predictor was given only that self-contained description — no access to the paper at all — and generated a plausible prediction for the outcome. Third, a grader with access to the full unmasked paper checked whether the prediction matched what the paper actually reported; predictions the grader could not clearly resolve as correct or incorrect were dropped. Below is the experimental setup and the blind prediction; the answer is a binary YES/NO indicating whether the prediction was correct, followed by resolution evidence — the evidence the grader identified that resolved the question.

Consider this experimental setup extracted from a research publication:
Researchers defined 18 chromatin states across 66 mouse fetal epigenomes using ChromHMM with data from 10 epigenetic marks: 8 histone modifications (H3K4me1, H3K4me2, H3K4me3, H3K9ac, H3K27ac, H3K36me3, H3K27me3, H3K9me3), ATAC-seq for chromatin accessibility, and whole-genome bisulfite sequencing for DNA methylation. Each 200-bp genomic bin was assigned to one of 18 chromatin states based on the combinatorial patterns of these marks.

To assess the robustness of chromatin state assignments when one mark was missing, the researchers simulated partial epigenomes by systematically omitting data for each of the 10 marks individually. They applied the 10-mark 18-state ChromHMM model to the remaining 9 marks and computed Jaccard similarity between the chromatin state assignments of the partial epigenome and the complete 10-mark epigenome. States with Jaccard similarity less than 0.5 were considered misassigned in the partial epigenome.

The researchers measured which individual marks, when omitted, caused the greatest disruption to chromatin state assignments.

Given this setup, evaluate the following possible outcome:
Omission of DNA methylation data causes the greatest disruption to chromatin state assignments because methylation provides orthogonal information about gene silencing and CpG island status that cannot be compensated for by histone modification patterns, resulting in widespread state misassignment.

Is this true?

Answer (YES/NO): NO